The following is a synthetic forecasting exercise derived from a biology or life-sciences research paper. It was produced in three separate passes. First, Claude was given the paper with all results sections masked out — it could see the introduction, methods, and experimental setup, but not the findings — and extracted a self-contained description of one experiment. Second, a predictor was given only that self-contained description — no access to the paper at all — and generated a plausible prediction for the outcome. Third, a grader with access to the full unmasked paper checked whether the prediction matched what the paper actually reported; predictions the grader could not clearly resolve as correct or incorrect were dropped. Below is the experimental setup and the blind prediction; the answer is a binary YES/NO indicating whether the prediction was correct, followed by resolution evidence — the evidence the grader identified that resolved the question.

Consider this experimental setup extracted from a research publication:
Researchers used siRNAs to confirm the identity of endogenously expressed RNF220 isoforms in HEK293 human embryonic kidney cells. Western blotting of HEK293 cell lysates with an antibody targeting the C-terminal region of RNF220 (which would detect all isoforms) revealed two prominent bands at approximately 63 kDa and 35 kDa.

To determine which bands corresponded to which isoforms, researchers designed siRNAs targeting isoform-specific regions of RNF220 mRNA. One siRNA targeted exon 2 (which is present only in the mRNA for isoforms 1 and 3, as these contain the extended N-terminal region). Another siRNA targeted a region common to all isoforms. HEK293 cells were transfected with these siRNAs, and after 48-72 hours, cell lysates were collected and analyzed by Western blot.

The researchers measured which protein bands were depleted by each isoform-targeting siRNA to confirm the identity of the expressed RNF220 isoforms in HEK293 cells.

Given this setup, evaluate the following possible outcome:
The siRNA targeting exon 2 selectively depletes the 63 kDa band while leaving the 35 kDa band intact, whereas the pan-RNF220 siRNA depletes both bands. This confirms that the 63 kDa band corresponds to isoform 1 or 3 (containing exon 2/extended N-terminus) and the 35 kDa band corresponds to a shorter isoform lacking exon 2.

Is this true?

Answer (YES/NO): YES